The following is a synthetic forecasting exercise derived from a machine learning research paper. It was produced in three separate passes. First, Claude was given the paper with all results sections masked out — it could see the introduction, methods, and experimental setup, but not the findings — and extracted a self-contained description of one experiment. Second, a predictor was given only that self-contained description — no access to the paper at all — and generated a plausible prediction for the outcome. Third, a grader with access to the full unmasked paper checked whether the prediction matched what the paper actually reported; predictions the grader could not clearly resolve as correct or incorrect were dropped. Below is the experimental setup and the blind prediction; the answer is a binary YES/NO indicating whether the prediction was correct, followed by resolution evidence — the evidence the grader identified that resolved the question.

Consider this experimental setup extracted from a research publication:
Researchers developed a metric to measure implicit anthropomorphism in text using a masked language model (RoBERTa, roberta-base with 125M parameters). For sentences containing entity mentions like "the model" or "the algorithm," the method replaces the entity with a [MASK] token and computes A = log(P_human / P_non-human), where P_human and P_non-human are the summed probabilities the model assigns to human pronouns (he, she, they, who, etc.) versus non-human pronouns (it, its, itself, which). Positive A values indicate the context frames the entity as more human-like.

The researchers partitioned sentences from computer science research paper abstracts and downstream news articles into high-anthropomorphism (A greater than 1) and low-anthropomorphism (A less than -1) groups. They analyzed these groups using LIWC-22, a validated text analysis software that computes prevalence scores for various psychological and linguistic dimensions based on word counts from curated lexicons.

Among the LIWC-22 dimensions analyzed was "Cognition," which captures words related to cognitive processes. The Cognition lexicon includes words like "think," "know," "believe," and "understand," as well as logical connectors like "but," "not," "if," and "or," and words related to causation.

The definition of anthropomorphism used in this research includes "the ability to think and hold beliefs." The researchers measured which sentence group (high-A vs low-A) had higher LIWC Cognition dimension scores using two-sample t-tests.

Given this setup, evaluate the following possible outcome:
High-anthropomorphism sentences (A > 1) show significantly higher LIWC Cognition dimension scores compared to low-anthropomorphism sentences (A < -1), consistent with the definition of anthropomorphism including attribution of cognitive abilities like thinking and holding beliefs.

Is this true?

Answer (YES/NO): NO